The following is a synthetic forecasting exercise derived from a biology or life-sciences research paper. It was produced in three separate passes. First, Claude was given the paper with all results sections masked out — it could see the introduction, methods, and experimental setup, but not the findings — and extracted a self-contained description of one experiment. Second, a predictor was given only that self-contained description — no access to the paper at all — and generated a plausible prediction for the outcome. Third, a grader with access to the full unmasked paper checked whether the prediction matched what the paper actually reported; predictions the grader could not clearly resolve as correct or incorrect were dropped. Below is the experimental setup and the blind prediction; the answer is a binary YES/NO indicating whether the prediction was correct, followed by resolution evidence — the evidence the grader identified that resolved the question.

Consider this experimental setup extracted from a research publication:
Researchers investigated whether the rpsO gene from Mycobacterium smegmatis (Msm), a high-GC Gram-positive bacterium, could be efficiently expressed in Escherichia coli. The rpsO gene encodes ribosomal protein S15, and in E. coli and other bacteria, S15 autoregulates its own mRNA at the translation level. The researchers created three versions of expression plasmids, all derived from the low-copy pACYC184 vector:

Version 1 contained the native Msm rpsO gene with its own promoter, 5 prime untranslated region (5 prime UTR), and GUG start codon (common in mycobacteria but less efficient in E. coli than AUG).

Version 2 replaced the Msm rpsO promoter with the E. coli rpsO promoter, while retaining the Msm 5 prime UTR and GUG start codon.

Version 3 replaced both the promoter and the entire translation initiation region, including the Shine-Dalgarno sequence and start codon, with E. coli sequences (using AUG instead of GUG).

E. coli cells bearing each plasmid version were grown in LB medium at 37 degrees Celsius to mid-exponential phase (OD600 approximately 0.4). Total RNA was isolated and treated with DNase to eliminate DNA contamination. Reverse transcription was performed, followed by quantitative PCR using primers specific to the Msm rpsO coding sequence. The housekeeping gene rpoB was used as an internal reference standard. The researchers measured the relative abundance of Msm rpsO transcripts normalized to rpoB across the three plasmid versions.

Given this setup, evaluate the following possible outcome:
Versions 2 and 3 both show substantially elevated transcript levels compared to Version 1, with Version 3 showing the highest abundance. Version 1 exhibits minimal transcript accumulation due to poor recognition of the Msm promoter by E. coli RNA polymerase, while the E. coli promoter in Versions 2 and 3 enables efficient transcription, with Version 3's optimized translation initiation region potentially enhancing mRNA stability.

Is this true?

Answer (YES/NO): YES